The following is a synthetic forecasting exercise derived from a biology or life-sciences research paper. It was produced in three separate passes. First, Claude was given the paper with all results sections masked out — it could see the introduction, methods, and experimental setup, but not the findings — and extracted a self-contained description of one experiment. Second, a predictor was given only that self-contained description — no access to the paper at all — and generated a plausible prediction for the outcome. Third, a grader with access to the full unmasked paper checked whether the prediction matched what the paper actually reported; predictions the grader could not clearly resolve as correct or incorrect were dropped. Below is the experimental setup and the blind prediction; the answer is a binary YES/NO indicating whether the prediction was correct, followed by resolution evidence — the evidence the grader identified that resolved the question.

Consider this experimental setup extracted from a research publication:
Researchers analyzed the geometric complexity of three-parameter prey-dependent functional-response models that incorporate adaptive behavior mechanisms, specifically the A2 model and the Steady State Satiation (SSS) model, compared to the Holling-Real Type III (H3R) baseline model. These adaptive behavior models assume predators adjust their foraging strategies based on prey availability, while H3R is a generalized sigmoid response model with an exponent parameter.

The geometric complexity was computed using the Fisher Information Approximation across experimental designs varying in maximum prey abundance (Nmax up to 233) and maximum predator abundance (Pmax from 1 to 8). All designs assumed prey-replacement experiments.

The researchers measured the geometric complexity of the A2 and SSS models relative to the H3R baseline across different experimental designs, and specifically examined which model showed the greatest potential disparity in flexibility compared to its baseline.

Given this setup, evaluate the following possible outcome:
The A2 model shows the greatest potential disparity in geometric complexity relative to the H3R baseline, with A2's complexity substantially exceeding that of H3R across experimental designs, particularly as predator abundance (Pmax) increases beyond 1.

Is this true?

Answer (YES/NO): NO